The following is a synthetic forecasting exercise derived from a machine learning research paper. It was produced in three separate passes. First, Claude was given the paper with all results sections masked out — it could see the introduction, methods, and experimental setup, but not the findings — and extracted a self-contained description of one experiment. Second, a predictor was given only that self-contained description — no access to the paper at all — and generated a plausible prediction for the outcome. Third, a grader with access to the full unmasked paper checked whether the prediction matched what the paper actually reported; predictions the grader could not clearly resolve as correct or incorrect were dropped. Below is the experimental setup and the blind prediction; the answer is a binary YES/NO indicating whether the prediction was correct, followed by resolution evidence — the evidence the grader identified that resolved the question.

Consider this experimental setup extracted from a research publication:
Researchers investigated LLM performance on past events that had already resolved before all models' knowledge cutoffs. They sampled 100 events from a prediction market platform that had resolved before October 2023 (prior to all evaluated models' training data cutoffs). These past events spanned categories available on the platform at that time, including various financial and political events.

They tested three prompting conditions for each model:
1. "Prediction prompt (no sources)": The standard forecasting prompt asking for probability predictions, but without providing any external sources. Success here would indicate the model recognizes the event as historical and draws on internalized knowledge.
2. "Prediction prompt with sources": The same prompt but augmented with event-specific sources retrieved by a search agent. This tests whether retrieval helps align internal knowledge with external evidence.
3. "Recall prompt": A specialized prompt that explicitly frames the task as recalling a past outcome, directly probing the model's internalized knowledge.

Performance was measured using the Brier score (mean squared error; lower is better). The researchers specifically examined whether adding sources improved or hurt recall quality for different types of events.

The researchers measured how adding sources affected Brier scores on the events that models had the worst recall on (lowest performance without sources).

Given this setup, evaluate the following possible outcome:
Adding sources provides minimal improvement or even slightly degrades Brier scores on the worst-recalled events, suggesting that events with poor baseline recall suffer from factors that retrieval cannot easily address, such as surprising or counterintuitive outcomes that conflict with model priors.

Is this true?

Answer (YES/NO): NO